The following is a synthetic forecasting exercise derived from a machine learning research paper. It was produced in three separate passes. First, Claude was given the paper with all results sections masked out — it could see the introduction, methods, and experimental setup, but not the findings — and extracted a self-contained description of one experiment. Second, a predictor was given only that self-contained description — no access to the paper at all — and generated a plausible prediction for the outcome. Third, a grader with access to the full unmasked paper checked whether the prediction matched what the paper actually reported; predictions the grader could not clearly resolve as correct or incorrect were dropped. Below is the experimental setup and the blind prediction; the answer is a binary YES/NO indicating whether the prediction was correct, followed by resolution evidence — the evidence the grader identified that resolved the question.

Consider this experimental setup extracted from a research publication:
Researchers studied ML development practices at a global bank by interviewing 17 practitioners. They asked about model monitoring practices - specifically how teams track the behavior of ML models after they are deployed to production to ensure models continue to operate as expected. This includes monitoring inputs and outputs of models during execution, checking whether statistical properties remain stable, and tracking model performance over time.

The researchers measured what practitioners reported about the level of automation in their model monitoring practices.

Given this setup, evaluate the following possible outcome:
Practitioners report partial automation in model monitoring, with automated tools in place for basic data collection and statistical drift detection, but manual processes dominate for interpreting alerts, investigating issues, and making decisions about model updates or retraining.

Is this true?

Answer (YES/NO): NO